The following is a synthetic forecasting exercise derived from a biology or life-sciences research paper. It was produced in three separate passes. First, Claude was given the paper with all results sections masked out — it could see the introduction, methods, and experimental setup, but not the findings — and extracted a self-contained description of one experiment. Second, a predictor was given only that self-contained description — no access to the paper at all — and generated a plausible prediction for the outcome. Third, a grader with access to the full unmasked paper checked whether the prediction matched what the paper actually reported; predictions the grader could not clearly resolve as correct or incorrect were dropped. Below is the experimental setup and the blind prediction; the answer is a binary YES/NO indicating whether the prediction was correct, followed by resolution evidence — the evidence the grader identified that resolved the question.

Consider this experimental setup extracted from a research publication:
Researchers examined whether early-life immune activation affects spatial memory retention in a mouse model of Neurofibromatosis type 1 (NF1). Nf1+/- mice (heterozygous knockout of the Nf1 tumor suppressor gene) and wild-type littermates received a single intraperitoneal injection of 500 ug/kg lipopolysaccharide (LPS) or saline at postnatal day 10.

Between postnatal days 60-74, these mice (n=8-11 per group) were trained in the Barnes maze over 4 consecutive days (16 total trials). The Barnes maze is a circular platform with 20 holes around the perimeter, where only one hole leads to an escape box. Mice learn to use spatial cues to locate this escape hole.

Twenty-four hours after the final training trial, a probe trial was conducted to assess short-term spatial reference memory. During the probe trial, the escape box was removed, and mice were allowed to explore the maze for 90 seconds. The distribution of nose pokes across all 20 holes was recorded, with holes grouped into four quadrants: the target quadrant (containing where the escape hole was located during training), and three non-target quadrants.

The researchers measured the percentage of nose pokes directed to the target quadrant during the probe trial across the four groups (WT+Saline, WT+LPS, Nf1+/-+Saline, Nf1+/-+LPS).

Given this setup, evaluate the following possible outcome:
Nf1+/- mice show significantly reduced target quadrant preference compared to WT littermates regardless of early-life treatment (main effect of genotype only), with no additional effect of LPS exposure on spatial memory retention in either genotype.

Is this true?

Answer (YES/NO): NO